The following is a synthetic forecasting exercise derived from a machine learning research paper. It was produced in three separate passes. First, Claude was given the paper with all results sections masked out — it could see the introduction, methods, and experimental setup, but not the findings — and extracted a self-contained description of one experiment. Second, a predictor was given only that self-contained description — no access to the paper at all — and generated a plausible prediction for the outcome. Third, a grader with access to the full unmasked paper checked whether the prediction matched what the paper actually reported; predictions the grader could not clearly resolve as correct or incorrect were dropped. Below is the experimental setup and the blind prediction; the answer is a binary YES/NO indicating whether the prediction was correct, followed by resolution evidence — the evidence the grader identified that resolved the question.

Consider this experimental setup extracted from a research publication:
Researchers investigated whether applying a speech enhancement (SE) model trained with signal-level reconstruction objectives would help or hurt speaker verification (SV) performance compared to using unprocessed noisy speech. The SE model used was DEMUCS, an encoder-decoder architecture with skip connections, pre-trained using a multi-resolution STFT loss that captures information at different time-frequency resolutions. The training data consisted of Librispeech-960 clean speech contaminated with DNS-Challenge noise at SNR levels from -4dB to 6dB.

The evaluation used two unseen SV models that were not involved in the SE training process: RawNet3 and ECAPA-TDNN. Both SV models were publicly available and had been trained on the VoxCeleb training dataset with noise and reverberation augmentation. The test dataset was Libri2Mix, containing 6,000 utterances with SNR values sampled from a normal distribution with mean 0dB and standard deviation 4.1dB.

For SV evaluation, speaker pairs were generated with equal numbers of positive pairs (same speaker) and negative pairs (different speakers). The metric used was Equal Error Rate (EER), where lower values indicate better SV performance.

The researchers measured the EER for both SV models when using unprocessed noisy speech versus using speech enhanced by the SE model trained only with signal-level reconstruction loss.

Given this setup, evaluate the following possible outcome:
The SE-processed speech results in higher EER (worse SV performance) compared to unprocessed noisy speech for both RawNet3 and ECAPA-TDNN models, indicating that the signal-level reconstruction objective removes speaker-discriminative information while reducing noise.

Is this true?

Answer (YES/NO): YES